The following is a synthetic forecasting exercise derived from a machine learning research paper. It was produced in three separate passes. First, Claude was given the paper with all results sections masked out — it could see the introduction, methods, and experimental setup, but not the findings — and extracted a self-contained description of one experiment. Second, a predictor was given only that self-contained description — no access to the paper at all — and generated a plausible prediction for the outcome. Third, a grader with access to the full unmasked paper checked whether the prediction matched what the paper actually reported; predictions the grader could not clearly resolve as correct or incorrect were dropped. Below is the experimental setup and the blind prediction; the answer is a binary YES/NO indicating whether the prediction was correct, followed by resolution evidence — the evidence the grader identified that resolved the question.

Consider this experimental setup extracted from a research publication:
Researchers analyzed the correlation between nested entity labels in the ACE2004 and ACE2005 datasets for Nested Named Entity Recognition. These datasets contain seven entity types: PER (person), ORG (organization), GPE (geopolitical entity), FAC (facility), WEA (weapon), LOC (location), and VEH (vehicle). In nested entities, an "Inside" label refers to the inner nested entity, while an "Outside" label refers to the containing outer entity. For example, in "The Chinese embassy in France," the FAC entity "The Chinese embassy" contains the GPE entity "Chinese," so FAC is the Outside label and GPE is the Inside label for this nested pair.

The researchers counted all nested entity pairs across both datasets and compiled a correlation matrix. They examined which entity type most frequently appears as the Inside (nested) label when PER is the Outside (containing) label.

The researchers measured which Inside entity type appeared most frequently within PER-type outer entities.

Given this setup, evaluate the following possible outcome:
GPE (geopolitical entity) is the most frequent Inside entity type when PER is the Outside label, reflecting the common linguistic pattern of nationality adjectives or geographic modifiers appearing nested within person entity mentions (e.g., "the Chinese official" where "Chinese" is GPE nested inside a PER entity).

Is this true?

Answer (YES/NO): NO